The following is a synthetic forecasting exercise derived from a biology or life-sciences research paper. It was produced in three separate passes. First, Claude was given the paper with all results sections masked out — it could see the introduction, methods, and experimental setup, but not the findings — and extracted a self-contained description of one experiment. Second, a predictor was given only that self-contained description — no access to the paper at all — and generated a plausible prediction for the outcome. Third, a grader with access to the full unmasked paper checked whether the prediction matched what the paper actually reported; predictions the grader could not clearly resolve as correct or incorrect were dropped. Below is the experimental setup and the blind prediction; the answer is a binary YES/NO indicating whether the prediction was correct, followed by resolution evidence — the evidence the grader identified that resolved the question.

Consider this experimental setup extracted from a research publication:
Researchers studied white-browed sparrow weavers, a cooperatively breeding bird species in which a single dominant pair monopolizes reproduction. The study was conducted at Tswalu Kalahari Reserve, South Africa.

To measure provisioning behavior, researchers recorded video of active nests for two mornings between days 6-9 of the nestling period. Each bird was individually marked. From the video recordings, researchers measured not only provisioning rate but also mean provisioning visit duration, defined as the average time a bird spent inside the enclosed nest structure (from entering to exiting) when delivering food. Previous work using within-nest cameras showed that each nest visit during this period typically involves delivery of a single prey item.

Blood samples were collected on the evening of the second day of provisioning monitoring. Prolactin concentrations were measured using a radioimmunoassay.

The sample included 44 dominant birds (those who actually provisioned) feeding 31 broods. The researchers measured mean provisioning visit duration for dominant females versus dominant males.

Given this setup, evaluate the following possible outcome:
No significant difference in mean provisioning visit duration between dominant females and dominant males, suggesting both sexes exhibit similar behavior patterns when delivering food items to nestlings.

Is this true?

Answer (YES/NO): NO